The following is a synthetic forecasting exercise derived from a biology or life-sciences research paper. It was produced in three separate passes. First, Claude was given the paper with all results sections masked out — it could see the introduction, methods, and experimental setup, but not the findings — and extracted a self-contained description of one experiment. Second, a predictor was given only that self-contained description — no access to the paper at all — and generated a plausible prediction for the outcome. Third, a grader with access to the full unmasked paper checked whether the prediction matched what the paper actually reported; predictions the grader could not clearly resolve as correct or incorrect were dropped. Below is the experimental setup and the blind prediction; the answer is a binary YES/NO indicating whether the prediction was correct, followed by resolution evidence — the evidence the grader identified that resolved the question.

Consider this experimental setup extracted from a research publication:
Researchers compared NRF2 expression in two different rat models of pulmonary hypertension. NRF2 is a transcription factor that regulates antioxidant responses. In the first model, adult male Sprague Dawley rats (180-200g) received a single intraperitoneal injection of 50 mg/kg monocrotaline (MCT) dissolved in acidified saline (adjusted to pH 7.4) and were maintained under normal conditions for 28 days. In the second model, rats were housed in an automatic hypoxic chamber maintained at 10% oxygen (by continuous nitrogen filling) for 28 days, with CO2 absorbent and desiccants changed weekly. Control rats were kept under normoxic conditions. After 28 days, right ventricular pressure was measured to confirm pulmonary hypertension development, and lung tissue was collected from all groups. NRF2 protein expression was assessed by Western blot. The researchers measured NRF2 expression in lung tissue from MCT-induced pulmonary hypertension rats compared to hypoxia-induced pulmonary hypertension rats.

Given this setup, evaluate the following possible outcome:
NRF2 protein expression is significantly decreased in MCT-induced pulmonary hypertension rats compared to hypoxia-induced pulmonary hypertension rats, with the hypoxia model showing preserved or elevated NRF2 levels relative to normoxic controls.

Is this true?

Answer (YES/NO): NO